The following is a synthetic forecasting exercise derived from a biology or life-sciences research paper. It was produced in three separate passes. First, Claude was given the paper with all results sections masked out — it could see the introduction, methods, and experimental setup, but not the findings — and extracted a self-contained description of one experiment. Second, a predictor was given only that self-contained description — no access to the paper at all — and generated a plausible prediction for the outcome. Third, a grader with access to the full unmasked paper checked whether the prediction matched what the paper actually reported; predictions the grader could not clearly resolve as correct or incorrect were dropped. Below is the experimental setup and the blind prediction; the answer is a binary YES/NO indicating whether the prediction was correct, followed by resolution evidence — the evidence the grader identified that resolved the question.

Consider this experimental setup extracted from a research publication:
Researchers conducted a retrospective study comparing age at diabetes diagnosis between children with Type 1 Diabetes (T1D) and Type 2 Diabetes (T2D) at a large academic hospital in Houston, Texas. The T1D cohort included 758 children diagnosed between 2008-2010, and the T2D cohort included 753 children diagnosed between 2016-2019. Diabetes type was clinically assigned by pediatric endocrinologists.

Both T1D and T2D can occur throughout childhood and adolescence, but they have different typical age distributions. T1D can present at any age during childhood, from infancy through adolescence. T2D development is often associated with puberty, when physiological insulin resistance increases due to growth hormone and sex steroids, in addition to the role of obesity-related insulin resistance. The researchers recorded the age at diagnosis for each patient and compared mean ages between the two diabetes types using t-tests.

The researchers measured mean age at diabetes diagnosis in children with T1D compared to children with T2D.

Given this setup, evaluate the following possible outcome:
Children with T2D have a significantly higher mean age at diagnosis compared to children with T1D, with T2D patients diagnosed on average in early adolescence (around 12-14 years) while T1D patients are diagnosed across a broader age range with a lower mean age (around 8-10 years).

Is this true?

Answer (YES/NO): YES